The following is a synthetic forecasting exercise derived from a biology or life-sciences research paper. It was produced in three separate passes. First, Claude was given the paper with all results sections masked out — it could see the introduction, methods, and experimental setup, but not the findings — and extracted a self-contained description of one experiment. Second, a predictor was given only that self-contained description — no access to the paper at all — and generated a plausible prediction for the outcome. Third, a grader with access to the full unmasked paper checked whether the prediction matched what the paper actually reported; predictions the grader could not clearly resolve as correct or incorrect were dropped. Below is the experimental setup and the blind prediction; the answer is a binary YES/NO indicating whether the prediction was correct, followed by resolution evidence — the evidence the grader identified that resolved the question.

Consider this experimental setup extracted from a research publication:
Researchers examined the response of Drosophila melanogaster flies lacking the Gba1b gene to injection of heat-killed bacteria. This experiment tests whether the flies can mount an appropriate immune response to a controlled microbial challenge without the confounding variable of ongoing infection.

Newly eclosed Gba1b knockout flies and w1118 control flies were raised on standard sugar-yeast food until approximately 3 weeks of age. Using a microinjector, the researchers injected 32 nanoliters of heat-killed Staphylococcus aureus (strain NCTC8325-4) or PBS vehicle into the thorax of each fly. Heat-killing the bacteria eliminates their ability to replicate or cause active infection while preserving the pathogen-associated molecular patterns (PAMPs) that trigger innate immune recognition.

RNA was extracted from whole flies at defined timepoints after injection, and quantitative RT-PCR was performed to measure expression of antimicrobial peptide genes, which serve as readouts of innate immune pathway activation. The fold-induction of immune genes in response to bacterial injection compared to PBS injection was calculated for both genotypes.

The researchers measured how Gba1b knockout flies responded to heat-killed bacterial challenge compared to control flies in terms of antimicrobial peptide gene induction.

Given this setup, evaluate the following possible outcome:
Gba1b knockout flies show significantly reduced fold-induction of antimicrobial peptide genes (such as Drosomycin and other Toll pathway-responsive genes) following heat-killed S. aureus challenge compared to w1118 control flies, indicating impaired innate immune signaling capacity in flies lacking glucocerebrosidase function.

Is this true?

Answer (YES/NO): NO